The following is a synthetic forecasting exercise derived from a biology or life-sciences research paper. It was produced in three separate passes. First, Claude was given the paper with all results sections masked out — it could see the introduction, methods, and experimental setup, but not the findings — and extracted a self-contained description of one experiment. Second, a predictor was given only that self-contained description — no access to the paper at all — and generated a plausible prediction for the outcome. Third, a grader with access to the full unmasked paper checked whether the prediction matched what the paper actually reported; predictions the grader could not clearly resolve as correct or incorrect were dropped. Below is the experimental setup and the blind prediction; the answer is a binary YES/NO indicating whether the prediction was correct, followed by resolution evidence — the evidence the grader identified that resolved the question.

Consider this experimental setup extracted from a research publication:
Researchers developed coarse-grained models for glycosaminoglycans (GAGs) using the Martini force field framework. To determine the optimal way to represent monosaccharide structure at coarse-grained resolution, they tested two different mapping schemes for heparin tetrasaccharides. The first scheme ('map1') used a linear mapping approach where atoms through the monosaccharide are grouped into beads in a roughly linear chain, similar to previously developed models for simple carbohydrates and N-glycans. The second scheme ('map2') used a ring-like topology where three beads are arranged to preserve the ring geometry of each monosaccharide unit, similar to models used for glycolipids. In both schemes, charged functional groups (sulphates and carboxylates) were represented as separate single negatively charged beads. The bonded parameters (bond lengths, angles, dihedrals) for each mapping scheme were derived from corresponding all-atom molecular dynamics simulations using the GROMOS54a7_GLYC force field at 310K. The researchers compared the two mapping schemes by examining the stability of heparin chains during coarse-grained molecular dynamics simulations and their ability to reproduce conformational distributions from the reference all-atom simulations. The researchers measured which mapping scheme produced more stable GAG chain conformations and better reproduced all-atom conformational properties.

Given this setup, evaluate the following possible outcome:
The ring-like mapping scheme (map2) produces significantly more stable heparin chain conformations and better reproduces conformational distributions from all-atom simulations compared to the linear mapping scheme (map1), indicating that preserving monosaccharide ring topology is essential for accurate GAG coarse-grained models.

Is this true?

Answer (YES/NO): NO